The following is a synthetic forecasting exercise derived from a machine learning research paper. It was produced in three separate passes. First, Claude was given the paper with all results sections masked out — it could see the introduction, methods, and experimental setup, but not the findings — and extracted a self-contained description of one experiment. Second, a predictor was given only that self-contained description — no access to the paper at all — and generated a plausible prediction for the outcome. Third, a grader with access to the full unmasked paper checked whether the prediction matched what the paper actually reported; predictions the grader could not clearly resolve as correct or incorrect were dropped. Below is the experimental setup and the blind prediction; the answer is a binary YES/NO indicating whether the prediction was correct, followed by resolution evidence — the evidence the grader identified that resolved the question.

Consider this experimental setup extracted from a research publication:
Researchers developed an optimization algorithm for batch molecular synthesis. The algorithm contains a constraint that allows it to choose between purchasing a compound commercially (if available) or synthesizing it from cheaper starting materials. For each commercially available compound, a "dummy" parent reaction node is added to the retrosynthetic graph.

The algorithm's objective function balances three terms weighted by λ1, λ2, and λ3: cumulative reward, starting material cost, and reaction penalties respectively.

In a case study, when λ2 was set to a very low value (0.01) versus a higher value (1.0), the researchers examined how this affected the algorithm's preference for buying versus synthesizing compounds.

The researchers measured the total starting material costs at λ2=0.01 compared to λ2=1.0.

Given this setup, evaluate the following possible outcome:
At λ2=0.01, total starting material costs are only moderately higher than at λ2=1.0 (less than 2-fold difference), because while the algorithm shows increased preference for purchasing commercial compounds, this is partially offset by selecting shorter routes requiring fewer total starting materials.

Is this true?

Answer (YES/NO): NO